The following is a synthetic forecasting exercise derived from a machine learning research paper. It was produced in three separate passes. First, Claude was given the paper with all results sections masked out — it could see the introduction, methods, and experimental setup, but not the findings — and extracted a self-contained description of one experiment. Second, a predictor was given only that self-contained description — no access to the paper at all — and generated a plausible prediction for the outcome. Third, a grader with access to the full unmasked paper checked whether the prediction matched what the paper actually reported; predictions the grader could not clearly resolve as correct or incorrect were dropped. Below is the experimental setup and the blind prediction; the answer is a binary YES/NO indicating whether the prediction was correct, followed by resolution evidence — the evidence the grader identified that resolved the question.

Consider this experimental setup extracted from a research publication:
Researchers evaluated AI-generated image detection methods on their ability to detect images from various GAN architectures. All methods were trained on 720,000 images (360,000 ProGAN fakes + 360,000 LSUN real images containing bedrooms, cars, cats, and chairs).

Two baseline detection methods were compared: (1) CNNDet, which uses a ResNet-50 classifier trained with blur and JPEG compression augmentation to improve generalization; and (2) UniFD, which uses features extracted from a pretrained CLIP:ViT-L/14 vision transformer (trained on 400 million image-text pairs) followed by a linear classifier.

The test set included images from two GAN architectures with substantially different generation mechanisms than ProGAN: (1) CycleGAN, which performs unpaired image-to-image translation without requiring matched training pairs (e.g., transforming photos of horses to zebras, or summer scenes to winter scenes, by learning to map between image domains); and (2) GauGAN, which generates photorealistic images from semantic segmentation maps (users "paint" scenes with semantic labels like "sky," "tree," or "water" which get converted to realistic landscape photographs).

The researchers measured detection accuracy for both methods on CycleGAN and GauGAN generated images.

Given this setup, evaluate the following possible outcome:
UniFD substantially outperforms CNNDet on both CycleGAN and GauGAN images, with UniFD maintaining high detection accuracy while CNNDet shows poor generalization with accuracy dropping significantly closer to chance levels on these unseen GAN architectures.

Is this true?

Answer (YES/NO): NO